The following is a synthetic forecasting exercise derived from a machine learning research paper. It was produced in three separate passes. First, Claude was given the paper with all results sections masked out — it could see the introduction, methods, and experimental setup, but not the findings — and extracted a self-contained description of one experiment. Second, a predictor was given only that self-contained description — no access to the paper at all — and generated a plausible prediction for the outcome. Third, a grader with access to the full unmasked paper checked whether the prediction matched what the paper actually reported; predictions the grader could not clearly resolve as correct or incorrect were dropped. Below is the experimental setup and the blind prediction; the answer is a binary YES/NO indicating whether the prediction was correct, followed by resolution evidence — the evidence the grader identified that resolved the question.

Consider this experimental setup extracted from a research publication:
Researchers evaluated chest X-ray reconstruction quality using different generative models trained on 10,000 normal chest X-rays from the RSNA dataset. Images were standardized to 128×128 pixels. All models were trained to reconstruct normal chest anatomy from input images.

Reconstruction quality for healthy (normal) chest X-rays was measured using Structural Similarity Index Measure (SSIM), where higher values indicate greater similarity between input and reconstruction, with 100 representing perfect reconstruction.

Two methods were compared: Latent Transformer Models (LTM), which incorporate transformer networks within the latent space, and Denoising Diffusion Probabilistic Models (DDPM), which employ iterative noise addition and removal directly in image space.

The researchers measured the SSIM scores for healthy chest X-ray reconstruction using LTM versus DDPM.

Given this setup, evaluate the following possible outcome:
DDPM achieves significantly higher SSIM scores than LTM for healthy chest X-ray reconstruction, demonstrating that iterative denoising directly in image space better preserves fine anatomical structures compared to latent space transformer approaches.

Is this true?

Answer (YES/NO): NO